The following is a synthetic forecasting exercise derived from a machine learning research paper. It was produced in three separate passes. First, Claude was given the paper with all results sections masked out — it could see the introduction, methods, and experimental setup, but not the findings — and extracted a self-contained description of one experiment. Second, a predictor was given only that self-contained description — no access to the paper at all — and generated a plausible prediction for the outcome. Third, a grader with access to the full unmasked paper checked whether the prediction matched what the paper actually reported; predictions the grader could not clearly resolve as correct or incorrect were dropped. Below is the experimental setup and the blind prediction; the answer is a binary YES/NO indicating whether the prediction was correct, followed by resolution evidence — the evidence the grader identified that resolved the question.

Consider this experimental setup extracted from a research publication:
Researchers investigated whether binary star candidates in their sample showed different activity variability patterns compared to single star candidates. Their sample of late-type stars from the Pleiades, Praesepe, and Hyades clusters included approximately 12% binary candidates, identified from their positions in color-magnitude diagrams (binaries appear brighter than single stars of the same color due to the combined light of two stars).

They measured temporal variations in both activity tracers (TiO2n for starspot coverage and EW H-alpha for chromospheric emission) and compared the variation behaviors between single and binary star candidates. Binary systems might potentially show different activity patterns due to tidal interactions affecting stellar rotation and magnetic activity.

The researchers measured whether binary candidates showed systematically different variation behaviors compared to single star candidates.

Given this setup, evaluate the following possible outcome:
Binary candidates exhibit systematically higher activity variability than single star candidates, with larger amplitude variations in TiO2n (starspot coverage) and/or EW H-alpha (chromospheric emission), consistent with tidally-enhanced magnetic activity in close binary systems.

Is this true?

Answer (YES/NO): NO